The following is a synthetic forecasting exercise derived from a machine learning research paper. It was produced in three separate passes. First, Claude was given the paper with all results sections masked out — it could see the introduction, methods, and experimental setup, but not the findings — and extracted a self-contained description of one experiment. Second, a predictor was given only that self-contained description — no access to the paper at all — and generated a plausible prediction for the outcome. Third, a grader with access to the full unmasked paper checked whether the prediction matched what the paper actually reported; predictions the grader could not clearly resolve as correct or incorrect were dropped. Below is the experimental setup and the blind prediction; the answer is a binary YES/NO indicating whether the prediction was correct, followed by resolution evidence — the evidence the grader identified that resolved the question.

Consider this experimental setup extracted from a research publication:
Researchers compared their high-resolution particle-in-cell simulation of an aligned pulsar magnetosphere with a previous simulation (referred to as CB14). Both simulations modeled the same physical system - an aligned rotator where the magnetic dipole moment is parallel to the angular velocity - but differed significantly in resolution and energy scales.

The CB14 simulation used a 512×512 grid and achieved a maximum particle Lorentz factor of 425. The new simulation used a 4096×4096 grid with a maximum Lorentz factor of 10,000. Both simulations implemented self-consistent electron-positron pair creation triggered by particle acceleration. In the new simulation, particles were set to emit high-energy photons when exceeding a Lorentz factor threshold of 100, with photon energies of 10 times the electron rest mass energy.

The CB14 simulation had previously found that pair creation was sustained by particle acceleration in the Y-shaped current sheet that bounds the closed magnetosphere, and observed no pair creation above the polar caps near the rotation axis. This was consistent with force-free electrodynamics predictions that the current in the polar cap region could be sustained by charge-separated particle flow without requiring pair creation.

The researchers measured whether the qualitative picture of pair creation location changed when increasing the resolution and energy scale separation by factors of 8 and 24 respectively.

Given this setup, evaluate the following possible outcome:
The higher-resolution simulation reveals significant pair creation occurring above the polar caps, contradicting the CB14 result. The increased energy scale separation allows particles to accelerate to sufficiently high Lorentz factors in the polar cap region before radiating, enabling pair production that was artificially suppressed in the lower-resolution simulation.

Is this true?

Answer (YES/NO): NO